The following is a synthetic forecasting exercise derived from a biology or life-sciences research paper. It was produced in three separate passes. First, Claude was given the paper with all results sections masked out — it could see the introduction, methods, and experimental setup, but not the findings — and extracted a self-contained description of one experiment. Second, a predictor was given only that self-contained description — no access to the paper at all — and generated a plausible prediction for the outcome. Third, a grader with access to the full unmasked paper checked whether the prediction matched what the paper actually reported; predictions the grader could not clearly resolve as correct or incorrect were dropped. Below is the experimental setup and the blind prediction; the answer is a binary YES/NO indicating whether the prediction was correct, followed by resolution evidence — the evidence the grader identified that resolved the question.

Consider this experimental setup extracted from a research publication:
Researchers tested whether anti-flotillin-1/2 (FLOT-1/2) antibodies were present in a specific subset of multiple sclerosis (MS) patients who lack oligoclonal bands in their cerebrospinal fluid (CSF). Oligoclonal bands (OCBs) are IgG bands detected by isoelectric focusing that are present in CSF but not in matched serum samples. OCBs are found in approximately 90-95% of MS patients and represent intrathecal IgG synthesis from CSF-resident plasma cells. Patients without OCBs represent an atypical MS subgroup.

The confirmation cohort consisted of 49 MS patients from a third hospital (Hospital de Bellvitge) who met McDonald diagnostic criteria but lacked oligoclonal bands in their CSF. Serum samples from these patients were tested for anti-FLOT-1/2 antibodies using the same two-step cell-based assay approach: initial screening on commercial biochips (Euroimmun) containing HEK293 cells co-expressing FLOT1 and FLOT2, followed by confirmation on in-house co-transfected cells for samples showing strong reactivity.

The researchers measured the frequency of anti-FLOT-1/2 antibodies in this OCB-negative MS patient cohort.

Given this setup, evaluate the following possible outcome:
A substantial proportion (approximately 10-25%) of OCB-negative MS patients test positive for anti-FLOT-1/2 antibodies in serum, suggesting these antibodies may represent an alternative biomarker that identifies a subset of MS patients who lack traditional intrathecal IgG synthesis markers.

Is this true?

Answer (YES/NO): NO